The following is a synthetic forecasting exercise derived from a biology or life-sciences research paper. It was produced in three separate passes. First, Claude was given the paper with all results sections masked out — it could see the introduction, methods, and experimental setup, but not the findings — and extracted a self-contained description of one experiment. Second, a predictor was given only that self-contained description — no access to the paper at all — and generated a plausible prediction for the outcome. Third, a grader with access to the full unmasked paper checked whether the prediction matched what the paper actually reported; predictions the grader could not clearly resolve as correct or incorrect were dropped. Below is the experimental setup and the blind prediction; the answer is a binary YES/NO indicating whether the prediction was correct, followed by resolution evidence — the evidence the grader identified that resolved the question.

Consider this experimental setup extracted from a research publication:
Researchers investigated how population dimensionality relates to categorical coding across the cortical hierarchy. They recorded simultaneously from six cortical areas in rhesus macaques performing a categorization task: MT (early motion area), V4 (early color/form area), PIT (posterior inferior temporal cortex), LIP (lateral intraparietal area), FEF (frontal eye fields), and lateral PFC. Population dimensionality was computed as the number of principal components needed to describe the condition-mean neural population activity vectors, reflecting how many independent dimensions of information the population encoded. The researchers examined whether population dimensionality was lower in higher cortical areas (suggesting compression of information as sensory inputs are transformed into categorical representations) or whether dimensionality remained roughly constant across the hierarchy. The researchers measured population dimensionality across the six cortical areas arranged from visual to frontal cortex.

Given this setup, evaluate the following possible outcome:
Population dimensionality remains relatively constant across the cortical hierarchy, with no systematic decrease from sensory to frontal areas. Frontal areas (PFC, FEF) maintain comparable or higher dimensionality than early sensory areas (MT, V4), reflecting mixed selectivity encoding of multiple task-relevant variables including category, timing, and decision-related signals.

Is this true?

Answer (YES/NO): NO